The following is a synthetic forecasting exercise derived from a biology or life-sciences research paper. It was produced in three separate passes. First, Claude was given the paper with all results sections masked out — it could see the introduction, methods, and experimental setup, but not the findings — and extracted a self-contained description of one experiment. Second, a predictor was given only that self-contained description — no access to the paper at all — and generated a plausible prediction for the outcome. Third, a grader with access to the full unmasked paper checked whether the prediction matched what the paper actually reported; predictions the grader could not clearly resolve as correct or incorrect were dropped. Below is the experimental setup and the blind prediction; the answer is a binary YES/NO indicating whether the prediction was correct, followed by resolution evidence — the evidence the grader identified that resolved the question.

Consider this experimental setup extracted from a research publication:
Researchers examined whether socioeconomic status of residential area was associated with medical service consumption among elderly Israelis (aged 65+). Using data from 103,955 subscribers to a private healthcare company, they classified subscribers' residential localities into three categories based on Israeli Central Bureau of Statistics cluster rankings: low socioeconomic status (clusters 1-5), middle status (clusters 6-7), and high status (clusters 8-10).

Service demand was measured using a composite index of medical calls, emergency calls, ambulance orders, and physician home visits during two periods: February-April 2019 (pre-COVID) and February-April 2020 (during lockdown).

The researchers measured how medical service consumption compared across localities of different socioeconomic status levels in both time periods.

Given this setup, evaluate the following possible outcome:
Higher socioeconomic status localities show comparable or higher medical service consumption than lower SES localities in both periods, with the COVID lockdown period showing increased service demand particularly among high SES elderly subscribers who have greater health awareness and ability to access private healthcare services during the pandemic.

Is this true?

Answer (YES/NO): NO